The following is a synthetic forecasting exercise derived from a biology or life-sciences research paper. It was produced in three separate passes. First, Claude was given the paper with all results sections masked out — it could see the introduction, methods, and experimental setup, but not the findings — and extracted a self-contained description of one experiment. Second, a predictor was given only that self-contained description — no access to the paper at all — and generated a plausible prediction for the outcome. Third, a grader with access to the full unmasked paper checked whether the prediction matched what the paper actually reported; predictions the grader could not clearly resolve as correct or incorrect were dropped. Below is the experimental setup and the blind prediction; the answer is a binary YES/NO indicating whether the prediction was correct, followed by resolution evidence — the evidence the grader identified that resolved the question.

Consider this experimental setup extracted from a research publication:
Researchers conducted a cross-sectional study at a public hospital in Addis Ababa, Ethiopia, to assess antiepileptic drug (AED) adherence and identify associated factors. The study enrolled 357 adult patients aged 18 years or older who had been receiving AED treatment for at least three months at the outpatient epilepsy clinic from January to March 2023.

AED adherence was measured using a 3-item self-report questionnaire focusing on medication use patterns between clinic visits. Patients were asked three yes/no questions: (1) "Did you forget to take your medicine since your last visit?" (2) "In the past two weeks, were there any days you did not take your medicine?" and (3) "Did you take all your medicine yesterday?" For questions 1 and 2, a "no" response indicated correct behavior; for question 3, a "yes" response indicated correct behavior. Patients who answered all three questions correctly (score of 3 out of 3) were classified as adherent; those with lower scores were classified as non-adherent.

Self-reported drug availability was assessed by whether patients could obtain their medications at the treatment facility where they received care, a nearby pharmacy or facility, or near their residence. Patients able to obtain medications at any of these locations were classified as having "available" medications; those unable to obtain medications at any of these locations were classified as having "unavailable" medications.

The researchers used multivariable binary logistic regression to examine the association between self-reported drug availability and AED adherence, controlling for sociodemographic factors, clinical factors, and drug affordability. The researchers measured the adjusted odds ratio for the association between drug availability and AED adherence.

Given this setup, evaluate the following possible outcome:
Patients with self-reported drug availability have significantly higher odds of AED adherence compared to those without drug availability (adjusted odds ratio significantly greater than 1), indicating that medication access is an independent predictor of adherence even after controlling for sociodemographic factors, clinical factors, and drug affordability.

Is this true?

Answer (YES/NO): YES